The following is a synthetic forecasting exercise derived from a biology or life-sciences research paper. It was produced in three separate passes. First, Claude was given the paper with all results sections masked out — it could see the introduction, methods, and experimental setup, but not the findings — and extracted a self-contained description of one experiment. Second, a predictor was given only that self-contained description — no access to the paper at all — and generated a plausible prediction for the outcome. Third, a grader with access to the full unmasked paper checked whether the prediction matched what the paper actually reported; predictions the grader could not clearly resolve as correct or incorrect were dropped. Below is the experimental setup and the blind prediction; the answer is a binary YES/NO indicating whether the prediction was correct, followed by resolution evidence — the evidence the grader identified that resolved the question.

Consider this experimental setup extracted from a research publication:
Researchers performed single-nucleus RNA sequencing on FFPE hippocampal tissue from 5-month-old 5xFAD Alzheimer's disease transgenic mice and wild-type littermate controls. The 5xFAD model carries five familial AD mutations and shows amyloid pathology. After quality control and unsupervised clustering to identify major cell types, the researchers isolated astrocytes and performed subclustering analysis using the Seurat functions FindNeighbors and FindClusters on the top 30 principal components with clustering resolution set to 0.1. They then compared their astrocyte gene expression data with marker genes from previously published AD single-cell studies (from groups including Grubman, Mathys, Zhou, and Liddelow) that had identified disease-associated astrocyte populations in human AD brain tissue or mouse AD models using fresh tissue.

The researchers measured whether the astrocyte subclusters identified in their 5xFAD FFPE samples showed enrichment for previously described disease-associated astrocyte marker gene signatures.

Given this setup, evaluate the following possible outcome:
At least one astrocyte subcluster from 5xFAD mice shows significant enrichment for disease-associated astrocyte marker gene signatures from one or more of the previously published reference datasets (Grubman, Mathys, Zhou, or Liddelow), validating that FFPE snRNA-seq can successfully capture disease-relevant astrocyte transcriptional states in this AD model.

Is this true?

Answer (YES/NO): YES